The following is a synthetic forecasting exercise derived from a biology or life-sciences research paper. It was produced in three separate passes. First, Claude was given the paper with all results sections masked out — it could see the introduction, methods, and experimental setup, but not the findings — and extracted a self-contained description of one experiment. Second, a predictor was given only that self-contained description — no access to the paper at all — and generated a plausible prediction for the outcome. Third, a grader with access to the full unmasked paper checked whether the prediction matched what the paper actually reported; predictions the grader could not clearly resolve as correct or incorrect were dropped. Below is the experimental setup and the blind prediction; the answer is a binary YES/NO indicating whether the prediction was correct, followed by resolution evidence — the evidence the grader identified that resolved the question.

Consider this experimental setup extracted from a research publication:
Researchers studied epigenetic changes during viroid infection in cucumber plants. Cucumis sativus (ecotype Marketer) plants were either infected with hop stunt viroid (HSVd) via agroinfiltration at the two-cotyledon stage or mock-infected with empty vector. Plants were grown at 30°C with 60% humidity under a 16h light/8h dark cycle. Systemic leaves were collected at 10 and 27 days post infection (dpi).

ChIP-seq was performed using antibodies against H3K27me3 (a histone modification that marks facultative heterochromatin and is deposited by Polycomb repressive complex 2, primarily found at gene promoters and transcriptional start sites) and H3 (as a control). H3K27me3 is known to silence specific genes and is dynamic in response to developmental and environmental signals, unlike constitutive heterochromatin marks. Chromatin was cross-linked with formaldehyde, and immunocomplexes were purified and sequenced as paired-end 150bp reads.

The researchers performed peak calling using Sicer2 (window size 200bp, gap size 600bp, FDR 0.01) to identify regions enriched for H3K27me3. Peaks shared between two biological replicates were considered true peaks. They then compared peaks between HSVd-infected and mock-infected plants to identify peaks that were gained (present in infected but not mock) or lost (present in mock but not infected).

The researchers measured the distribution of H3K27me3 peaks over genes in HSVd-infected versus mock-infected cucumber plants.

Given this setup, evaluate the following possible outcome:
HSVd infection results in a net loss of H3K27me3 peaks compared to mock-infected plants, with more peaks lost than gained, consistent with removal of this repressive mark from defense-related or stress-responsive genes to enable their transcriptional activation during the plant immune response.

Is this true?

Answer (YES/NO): NO